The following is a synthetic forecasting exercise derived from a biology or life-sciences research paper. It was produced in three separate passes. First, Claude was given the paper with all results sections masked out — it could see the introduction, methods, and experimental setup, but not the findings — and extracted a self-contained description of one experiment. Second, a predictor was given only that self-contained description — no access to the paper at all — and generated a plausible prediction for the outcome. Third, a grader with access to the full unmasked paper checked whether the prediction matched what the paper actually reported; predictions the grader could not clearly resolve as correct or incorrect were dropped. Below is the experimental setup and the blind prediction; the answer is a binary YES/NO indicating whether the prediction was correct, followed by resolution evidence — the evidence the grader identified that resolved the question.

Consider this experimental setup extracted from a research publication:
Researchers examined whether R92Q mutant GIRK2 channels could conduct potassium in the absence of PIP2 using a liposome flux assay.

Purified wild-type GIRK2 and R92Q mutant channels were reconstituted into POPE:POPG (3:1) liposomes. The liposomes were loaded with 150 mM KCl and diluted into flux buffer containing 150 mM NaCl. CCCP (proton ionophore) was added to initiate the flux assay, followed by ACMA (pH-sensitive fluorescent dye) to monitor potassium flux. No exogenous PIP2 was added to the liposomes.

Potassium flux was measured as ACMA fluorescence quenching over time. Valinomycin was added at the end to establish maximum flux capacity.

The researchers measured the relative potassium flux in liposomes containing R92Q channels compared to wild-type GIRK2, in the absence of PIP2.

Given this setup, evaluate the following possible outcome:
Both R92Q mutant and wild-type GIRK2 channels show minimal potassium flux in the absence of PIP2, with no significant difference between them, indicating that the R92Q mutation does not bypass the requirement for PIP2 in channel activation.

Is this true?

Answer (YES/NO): NO